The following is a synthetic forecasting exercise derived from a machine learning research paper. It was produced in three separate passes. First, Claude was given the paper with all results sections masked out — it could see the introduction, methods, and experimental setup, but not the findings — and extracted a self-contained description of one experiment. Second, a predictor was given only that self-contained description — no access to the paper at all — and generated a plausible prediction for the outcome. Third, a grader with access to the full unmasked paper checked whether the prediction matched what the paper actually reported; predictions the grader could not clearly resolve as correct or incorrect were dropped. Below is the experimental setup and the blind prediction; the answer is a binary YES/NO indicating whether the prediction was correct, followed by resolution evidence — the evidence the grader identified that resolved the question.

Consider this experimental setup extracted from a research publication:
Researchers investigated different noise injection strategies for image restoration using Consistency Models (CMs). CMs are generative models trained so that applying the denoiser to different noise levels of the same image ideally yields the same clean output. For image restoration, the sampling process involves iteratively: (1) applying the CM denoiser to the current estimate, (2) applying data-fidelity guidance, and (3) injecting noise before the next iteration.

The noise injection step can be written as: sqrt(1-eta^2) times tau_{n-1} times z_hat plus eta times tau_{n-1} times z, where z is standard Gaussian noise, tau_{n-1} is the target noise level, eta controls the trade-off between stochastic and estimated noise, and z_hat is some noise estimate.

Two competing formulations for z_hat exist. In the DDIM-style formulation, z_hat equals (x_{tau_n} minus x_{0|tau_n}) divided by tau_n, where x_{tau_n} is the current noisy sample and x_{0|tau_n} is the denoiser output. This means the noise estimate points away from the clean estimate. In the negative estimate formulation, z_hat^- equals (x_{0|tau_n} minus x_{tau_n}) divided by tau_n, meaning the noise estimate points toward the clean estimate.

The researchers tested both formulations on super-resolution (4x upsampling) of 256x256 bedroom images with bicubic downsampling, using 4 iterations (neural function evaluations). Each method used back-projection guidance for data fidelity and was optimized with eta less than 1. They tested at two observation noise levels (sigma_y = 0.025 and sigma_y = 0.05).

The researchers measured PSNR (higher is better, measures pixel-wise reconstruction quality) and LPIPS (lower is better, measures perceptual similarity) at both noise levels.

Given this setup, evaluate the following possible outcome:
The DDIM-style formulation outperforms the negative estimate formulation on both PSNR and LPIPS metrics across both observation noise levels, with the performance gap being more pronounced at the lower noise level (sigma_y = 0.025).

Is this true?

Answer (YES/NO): NO